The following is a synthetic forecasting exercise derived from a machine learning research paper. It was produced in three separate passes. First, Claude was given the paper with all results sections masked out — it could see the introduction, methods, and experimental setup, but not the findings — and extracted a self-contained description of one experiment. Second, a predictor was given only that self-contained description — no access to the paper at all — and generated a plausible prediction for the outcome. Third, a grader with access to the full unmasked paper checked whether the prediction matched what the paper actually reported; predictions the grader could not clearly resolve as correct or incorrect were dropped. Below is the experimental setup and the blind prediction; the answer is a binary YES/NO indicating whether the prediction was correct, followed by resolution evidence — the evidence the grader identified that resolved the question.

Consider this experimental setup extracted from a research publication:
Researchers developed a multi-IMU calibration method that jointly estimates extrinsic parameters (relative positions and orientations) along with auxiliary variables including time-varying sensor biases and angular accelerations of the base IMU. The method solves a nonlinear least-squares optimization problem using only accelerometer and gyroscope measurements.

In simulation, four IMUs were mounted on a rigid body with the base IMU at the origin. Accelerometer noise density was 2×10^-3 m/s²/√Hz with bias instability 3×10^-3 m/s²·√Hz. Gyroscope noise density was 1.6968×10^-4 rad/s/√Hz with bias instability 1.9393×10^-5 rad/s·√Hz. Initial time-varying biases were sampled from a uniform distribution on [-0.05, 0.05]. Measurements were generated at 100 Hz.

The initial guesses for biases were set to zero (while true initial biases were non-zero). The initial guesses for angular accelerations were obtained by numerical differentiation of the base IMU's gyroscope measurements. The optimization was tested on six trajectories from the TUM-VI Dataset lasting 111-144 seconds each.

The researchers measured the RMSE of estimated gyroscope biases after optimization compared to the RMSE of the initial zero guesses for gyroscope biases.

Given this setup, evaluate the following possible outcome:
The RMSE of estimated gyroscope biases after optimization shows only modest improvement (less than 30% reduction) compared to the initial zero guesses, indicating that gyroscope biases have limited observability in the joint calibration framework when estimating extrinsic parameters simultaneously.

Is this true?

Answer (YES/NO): NO